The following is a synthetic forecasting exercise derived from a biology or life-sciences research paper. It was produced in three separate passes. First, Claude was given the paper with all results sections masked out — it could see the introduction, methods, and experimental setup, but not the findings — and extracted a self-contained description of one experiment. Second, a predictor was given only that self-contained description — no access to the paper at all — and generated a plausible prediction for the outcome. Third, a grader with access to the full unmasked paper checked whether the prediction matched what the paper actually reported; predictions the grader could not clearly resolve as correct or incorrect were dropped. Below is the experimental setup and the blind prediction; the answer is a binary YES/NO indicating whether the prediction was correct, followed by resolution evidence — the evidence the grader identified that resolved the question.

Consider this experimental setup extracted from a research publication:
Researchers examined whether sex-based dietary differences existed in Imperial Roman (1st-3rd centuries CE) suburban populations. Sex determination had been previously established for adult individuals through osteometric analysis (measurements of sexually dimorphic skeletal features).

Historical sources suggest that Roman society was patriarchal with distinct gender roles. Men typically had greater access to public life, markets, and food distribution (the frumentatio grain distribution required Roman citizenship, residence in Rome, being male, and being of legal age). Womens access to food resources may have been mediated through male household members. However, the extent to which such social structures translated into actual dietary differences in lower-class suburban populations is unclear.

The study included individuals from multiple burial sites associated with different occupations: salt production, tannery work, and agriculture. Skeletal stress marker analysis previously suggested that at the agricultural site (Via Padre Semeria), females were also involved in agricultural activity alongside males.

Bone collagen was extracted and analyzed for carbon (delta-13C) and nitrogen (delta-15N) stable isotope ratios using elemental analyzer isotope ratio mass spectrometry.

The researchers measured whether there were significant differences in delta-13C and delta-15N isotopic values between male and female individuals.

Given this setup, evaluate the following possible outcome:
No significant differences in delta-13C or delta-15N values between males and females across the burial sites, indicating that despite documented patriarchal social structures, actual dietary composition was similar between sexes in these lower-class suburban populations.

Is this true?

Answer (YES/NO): YES